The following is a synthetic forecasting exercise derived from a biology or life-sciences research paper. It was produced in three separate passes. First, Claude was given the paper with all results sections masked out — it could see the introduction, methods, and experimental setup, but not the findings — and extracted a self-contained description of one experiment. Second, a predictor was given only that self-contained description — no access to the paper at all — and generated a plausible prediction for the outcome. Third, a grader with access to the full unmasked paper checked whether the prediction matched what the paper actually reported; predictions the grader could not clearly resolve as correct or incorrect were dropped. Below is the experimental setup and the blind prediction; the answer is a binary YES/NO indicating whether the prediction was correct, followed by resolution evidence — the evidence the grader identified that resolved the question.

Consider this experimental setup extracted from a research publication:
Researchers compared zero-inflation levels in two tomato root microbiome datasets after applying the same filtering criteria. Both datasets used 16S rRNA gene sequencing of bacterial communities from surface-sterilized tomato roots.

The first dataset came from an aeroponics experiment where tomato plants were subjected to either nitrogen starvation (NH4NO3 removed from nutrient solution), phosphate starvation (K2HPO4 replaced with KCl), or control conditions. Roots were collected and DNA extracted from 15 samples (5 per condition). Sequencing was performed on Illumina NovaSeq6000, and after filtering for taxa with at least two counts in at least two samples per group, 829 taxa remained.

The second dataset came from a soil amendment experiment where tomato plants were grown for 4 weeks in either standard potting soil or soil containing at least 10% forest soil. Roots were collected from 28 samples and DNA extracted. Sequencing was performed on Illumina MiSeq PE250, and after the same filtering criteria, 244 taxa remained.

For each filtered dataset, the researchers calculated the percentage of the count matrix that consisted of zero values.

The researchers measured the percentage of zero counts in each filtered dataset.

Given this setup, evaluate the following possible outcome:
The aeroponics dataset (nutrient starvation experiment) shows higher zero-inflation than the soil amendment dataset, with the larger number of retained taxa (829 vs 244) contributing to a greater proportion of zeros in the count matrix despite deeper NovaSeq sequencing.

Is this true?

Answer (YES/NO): NO